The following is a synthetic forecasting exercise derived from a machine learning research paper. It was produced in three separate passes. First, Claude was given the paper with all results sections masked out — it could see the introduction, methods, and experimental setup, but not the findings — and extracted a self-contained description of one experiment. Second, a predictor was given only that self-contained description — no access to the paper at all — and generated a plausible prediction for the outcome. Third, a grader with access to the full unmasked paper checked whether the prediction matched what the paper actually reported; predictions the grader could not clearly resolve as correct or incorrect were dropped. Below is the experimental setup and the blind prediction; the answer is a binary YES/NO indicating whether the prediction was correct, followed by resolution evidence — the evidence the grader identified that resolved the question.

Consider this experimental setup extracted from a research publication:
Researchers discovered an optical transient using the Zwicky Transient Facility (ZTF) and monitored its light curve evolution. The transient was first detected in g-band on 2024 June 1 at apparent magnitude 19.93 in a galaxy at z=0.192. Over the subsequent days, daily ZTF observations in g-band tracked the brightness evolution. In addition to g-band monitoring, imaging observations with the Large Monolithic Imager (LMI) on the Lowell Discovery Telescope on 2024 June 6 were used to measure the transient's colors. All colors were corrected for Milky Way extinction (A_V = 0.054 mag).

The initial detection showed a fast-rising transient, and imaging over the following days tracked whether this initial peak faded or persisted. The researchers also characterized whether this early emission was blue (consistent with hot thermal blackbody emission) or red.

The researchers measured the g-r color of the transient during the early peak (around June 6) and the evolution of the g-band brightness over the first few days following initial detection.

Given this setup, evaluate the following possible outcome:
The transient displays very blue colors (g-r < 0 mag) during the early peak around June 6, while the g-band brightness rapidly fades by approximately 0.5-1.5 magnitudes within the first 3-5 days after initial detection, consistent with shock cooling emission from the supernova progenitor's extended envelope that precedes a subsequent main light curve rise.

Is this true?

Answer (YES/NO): NO